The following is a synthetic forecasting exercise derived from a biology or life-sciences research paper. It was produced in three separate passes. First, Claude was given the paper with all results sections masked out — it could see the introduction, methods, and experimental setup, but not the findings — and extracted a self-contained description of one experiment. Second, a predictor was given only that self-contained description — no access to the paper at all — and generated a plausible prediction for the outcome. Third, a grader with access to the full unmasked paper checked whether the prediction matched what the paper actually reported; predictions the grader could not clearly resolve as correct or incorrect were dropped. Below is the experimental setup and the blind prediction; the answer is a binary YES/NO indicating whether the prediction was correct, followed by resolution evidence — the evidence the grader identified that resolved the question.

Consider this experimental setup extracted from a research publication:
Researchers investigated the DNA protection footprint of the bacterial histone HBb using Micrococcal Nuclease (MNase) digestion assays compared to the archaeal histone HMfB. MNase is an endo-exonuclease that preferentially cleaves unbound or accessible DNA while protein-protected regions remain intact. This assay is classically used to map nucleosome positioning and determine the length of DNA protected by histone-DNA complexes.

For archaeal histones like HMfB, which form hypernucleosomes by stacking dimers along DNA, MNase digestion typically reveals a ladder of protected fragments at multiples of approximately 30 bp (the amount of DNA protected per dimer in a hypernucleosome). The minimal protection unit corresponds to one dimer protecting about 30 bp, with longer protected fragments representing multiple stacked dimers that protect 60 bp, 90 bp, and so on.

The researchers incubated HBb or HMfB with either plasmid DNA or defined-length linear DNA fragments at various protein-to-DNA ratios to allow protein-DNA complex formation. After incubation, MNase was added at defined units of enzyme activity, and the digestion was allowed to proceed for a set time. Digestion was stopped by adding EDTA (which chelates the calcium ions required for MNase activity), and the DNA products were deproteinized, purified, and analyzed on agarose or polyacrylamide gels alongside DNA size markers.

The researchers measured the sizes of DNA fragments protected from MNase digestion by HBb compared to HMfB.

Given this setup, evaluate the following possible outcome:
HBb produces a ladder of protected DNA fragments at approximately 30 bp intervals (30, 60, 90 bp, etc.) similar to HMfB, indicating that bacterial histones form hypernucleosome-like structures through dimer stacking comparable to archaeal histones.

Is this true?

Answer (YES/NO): NO